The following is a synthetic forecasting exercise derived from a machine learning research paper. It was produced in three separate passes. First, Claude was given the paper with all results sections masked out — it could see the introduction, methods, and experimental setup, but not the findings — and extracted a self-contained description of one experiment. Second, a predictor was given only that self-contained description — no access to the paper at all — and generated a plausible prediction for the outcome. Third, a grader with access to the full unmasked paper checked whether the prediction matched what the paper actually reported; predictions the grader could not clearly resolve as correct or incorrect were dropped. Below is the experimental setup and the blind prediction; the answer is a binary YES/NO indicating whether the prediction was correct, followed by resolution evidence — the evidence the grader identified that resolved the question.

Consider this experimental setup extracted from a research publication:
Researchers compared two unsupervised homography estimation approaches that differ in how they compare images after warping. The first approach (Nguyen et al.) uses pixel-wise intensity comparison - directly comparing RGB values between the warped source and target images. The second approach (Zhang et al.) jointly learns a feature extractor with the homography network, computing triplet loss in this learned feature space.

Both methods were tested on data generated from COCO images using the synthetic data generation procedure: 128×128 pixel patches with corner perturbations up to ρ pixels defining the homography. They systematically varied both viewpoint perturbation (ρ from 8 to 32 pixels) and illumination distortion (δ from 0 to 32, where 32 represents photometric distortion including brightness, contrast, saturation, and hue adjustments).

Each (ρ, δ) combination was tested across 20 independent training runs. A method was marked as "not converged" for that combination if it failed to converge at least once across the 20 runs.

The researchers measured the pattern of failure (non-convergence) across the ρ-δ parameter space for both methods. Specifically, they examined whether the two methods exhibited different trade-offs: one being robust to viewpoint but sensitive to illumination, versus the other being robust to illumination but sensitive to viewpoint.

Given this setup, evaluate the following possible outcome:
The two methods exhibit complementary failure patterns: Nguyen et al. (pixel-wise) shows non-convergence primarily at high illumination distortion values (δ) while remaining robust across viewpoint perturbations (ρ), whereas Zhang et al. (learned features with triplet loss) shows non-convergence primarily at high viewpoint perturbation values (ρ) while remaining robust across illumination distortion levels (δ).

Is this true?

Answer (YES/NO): YES